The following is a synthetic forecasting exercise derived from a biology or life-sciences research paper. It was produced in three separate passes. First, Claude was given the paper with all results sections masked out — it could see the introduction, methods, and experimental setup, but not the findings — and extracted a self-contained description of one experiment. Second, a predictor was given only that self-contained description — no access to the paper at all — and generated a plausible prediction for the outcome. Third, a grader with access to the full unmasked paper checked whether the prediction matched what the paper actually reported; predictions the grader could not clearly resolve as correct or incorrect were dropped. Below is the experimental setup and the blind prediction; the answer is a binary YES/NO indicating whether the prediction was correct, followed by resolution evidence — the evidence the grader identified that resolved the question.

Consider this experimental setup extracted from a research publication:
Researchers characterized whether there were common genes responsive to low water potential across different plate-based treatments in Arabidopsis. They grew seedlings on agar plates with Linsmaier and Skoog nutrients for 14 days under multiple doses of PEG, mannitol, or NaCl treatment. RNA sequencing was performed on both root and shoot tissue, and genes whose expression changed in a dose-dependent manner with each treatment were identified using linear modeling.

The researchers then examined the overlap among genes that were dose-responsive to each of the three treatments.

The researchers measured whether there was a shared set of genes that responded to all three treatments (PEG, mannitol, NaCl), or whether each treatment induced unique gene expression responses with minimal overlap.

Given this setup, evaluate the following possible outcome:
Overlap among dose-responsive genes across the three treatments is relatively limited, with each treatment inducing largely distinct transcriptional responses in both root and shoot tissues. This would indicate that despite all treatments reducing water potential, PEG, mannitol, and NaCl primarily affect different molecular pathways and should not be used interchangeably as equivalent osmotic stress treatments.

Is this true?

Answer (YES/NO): NO